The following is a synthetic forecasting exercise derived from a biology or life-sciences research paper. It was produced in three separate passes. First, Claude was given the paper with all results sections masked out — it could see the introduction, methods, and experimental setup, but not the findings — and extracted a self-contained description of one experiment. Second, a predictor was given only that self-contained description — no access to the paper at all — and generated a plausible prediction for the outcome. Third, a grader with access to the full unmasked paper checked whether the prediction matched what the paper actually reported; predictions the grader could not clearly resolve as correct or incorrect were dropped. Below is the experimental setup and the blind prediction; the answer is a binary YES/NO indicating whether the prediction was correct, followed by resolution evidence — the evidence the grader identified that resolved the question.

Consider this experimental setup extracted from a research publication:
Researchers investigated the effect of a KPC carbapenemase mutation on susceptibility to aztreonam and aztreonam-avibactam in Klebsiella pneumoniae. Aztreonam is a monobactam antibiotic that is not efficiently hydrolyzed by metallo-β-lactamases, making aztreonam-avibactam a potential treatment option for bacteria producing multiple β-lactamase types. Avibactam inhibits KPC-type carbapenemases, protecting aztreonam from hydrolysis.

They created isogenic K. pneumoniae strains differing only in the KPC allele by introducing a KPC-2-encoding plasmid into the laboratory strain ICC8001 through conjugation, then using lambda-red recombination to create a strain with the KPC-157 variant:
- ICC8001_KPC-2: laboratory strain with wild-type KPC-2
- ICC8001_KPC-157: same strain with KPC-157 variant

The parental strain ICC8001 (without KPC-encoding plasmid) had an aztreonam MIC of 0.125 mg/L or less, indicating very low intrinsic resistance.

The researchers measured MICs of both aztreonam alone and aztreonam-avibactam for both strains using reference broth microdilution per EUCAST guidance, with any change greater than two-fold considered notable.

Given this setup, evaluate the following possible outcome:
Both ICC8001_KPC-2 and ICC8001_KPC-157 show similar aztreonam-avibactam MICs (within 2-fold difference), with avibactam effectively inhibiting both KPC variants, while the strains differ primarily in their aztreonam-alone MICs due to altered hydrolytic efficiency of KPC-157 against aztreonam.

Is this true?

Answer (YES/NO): YES